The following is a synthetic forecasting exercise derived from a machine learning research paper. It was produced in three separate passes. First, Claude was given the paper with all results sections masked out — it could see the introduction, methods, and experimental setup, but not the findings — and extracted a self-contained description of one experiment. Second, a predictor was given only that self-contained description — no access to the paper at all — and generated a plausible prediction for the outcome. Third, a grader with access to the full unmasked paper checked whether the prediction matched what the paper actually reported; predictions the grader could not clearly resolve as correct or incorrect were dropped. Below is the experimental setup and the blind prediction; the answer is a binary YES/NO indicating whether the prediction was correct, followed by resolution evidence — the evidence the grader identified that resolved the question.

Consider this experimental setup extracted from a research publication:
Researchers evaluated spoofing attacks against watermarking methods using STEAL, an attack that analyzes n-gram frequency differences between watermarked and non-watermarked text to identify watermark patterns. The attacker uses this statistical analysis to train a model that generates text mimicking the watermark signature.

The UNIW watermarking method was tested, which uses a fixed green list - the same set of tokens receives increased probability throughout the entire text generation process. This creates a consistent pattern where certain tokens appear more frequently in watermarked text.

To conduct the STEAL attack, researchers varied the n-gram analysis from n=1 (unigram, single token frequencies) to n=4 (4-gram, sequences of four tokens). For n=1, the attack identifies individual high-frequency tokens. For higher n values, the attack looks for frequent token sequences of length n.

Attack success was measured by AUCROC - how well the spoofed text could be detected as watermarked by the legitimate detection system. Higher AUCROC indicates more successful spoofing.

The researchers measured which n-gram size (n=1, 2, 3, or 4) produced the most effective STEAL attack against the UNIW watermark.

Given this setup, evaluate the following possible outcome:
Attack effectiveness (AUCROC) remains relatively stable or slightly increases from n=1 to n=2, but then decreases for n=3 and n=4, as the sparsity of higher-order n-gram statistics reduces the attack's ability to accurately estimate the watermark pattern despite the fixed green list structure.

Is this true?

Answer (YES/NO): NO